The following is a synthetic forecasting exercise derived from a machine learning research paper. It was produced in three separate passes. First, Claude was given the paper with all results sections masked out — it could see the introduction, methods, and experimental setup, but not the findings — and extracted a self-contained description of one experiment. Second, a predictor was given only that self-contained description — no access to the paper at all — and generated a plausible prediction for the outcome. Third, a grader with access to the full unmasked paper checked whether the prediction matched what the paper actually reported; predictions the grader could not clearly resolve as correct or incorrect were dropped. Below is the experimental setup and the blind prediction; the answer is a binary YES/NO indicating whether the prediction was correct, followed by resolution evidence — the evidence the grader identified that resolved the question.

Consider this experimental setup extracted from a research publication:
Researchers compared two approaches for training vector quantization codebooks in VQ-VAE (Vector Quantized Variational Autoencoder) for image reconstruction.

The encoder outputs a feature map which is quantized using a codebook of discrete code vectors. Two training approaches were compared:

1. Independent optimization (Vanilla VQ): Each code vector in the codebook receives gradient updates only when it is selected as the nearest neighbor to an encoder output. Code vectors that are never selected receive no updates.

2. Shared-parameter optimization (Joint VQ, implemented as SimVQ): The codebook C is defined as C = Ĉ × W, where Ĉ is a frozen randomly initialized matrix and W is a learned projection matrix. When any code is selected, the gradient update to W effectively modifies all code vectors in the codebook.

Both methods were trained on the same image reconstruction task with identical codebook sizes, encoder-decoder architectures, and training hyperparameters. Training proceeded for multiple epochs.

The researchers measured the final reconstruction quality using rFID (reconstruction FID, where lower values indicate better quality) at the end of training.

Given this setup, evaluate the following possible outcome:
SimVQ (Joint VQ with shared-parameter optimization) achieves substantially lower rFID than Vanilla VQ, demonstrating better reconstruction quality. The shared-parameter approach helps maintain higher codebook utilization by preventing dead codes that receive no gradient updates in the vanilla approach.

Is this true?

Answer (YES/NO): NO